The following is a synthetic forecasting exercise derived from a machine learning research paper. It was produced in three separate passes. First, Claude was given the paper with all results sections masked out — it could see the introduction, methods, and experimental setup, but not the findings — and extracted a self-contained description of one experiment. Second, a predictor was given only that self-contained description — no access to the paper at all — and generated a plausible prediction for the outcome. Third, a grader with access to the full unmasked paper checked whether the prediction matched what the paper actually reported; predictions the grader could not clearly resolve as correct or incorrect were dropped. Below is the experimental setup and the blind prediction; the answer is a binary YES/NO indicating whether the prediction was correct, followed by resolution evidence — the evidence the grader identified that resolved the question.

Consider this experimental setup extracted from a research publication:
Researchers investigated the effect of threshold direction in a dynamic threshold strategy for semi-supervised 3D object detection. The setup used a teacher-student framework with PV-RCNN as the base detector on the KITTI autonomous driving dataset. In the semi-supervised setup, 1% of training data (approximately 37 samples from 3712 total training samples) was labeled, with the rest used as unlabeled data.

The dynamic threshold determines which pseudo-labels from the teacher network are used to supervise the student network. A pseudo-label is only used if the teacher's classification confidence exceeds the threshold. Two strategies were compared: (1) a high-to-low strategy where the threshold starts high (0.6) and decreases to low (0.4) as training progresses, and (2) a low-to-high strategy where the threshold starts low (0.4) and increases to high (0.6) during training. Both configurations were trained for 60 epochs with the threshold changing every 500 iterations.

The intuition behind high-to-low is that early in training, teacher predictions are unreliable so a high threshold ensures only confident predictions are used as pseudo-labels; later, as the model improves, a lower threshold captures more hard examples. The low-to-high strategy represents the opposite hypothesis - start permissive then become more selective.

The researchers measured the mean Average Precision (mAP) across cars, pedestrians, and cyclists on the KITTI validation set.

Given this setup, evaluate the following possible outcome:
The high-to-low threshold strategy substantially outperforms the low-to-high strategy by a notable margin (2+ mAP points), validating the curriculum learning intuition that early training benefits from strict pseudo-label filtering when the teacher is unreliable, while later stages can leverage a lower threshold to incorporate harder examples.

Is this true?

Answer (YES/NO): NO